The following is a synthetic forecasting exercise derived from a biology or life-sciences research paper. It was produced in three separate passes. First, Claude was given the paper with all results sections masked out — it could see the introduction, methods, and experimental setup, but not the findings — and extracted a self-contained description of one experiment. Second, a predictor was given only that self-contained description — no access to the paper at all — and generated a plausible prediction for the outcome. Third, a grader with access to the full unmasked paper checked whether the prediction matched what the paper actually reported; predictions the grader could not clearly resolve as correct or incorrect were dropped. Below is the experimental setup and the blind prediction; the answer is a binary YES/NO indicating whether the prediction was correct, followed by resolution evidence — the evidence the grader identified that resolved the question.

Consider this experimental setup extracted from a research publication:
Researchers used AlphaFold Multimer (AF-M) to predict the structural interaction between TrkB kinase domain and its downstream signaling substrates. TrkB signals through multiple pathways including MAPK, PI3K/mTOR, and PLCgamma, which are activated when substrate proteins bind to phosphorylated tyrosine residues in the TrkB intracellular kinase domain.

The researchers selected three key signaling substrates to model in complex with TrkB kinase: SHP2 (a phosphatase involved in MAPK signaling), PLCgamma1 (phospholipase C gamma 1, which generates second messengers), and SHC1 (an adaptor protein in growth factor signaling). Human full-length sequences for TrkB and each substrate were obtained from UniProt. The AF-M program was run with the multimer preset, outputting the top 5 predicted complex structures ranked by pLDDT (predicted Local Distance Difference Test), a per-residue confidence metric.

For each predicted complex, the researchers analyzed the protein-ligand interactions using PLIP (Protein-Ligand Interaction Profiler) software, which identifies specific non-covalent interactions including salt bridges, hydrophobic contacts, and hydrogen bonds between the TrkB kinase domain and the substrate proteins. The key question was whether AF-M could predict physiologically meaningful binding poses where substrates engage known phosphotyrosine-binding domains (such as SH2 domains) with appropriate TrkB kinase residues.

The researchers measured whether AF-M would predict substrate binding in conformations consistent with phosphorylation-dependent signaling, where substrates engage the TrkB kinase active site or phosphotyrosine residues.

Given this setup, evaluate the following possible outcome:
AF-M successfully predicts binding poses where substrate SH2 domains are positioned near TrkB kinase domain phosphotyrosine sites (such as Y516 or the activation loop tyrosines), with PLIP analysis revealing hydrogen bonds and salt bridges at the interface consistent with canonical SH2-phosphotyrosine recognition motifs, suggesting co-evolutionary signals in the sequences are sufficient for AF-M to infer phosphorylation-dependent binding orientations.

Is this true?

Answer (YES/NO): NO